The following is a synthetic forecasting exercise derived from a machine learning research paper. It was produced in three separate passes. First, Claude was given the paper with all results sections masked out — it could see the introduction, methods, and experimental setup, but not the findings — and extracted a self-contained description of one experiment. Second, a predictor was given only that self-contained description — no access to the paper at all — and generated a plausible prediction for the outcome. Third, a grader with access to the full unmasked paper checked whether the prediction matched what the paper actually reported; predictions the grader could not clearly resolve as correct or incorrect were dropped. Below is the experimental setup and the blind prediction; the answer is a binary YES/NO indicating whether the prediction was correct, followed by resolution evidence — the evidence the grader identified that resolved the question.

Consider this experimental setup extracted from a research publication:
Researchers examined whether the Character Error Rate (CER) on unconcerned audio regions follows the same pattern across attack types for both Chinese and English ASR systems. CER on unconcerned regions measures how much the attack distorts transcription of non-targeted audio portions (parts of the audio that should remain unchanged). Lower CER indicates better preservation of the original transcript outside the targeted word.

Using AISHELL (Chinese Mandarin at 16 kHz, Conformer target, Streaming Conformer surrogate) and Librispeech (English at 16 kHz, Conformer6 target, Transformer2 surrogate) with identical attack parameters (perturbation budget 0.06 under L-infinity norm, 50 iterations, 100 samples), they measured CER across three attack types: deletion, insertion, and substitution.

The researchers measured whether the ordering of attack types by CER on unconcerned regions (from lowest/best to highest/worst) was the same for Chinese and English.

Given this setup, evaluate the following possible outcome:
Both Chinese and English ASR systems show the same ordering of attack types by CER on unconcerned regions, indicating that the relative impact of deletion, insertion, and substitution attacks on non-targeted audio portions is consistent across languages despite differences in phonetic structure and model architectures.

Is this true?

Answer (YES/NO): YES